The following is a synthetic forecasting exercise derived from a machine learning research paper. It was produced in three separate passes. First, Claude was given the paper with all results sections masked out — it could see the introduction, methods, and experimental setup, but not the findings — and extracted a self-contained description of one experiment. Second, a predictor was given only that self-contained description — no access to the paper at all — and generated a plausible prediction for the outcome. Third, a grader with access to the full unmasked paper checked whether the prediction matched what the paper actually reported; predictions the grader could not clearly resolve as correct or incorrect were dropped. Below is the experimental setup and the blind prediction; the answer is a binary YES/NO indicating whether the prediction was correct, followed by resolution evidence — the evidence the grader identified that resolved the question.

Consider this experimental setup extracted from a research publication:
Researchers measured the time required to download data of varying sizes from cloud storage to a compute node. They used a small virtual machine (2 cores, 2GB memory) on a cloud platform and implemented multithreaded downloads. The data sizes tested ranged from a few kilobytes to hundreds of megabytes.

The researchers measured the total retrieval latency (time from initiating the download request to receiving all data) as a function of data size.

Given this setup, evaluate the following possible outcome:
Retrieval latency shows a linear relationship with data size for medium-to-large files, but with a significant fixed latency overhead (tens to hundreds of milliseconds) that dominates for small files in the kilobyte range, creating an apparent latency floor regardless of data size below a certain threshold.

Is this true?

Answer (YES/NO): YES